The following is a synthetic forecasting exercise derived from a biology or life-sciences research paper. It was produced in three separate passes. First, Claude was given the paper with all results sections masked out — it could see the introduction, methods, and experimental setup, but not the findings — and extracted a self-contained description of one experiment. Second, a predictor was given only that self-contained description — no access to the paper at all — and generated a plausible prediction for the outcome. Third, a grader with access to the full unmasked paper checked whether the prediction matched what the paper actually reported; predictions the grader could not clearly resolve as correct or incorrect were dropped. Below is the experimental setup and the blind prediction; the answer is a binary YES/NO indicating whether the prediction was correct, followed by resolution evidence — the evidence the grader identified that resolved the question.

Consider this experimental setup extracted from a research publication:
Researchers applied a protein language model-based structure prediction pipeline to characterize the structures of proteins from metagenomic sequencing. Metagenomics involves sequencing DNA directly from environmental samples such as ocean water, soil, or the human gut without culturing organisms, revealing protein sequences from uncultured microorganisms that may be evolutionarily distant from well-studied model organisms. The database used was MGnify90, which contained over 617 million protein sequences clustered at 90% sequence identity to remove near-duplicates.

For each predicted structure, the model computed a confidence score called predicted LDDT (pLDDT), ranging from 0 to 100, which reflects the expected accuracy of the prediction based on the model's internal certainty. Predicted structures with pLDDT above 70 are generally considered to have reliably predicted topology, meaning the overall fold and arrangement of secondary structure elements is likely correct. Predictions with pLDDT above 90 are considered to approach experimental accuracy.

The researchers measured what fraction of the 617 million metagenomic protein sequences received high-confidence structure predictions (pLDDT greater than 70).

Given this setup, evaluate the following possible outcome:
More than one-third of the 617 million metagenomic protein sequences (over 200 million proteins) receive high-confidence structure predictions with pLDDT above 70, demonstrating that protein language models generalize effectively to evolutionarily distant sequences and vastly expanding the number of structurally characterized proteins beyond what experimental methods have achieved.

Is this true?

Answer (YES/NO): YES